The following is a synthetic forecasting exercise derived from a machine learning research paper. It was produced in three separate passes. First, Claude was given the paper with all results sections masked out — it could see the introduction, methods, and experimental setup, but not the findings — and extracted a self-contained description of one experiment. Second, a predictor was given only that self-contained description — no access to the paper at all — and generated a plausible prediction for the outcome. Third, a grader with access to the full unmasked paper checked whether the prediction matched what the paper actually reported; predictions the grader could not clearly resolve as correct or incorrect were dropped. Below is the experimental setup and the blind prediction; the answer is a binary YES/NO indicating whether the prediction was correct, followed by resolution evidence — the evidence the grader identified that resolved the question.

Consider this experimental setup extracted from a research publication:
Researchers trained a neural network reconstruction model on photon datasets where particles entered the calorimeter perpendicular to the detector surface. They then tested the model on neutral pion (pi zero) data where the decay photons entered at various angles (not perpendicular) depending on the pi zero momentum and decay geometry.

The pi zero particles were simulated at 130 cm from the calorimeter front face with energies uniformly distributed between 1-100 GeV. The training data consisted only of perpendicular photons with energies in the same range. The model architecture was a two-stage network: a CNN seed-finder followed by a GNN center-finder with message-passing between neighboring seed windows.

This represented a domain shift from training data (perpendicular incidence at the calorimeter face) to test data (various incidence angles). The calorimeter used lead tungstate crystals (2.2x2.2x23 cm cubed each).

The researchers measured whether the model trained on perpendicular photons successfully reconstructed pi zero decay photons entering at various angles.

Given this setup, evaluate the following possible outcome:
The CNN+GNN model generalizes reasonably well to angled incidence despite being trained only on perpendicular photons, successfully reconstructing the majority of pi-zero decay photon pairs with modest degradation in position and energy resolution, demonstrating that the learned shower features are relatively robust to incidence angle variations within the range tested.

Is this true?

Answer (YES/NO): NO